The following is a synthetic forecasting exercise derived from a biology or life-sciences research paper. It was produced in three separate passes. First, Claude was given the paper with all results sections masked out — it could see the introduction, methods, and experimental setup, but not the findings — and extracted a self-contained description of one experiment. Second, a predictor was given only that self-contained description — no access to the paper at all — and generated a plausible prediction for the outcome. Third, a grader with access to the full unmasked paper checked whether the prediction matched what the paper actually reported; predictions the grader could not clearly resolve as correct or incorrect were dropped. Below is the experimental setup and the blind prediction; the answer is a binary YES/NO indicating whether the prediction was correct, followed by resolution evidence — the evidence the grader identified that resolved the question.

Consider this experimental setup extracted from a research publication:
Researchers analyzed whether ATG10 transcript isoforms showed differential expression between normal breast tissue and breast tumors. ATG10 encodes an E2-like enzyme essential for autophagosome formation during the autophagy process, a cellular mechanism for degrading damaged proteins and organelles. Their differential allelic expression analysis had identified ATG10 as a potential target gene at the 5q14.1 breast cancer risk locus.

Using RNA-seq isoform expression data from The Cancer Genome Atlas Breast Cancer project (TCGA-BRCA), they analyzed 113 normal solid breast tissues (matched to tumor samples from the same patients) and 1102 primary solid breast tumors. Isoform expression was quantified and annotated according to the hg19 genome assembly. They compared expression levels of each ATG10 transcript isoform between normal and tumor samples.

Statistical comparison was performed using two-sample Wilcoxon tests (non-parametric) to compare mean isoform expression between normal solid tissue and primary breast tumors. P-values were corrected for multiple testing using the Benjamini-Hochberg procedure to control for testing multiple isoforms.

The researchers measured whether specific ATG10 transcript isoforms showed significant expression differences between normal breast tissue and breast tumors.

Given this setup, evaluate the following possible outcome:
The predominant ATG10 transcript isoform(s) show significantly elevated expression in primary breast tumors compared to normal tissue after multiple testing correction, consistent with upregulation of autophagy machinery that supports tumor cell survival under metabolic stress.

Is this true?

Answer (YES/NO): NO